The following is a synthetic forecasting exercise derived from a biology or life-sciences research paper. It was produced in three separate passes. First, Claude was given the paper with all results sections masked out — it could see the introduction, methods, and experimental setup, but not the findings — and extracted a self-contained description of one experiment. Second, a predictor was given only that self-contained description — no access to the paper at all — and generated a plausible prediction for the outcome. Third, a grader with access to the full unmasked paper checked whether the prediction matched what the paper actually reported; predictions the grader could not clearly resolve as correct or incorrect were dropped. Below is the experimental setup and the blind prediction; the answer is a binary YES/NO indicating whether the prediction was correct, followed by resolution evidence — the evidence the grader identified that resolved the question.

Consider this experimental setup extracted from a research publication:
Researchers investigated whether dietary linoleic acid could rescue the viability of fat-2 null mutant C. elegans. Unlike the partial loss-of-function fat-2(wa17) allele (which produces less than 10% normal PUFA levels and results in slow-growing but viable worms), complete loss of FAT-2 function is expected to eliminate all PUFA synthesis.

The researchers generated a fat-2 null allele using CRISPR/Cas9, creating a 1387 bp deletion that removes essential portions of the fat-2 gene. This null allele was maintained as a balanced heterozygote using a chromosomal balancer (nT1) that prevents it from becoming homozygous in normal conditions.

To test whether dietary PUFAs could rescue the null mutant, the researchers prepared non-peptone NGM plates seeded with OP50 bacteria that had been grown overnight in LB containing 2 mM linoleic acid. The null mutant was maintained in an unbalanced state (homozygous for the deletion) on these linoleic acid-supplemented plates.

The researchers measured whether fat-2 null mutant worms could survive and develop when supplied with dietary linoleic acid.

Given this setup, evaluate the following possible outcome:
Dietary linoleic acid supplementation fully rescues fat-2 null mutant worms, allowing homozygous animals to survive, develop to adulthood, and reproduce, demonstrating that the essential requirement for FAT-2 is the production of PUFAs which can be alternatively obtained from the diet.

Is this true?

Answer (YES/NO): NO